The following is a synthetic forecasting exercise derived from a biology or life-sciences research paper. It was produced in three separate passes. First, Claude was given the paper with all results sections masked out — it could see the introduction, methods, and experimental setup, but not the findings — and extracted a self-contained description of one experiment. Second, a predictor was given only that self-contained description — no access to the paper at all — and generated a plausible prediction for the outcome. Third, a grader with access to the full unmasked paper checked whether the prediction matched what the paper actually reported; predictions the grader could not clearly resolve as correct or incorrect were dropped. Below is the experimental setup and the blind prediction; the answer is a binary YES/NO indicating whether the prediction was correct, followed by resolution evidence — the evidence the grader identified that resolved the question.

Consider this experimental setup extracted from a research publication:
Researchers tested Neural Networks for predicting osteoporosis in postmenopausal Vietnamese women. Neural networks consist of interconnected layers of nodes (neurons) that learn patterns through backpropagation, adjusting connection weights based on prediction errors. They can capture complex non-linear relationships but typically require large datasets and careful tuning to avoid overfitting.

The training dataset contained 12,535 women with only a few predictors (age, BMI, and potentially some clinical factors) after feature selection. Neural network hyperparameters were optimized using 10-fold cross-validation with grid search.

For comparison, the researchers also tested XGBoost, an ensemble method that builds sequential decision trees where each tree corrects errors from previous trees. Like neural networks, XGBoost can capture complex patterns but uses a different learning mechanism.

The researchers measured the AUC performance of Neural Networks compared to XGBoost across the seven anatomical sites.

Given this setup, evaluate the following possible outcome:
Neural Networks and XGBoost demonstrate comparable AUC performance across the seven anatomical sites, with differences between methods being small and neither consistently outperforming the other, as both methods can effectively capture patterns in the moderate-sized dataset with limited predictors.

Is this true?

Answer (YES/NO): YES